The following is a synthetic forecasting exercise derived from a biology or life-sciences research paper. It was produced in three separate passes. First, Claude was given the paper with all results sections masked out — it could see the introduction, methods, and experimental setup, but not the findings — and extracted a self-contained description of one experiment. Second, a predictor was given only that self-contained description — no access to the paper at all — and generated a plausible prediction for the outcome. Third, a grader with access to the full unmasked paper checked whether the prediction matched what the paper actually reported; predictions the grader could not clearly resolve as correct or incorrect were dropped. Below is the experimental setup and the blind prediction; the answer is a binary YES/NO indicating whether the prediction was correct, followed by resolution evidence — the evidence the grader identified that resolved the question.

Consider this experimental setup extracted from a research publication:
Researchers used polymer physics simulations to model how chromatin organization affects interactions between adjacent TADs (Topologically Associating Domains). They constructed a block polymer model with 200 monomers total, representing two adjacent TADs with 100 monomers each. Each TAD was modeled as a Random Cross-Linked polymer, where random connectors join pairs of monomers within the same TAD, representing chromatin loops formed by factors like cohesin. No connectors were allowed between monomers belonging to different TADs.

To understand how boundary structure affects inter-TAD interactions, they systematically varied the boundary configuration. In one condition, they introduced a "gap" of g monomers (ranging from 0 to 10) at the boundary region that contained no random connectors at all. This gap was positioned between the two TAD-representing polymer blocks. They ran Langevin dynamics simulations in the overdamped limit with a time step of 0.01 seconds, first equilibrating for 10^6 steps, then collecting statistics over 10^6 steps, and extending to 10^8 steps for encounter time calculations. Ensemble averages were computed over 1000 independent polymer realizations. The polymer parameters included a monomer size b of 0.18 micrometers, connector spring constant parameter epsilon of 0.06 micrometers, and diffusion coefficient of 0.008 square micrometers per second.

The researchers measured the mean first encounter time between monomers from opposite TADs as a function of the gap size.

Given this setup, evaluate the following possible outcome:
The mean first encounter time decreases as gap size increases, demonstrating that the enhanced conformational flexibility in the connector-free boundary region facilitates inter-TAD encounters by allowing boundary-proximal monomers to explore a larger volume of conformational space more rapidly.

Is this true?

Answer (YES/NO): NO